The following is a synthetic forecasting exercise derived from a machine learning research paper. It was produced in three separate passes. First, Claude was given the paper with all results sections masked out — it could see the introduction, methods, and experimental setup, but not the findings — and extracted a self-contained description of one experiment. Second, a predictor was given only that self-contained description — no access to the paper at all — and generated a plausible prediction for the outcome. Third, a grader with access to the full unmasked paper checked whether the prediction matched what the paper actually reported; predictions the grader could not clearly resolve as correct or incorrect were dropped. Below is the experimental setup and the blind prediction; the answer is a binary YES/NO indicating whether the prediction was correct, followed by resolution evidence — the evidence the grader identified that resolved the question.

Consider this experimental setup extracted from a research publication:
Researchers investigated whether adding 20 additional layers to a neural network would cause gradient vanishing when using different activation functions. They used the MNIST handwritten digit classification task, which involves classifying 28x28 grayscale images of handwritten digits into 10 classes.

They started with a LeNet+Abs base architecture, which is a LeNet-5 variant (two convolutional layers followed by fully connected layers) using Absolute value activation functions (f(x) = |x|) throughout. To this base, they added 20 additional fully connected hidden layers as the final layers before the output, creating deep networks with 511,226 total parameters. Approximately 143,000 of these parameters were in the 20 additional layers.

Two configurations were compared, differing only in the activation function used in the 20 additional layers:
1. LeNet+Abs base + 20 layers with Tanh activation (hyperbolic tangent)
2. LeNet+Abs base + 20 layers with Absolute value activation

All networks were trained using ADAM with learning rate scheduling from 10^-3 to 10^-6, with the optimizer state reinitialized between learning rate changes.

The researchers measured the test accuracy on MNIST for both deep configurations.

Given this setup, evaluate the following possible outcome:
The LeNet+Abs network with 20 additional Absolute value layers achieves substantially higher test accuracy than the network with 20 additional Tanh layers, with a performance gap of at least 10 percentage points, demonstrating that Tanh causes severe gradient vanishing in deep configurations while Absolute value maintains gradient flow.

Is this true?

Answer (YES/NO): NO